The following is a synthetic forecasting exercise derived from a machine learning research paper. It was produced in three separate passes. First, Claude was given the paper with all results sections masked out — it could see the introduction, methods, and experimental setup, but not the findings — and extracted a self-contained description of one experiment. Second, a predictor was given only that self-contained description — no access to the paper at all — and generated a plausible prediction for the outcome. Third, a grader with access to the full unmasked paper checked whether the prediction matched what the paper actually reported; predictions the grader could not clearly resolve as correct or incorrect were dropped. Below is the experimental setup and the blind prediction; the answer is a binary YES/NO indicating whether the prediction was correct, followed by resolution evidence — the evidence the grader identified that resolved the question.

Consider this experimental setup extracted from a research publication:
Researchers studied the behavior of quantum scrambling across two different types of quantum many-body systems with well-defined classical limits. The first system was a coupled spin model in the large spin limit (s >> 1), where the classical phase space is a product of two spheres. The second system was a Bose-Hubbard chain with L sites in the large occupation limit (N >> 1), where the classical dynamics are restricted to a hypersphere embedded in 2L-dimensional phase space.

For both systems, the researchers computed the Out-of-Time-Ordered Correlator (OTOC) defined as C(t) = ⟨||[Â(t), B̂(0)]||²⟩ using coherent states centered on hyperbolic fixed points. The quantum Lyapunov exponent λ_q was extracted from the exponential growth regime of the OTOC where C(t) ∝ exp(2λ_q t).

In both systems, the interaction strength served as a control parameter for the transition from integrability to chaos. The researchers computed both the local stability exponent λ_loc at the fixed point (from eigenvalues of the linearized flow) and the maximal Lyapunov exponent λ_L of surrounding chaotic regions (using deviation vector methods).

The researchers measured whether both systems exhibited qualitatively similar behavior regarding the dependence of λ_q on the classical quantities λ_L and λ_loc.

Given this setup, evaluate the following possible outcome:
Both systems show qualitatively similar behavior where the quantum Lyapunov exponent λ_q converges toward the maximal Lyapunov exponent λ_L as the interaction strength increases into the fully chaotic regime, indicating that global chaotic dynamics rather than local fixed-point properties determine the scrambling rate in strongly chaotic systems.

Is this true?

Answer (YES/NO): NO